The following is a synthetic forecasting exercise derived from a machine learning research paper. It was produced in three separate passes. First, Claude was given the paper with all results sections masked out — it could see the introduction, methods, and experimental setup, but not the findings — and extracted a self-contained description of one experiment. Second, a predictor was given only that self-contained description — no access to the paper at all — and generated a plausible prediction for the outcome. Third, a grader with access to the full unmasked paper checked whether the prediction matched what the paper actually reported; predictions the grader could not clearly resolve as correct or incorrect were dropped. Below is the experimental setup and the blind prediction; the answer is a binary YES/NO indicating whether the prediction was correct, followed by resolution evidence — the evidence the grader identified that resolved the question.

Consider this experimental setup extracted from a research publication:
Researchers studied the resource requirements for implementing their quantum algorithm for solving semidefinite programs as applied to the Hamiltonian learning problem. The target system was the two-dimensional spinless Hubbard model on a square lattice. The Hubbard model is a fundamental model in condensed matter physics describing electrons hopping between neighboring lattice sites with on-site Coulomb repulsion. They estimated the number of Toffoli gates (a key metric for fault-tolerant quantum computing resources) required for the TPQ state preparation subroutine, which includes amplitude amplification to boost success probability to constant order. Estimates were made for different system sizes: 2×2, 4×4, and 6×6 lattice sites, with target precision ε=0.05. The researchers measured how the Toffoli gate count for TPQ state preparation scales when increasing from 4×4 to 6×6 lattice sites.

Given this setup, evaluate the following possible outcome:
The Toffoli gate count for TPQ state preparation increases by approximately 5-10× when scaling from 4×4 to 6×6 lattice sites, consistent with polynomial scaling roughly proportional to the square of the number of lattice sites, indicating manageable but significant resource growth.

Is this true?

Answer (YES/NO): NO